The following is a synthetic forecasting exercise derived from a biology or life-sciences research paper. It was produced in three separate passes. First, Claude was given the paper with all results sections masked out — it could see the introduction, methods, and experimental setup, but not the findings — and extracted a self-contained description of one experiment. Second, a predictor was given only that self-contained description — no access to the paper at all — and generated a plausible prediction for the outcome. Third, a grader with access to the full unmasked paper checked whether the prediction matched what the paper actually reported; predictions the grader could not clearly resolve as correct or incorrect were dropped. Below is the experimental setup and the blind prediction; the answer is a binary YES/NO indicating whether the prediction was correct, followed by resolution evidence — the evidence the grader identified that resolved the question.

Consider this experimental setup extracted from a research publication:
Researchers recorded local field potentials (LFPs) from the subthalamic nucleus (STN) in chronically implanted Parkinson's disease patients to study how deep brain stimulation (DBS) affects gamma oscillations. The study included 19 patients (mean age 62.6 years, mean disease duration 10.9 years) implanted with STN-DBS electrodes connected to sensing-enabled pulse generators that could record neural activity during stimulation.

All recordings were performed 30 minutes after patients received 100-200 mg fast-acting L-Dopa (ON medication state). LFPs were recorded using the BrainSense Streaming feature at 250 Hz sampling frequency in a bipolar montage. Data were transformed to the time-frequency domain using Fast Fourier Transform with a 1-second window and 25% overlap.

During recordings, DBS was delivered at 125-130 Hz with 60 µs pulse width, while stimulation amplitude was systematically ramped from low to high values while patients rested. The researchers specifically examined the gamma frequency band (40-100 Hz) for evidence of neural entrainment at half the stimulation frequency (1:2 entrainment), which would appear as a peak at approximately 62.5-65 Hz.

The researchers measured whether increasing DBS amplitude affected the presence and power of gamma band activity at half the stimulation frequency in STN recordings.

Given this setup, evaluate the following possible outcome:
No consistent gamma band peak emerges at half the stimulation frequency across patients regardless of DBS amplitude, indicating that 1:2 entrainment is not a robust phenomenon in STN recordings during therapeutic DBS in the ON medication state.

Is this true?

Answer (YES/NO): NO